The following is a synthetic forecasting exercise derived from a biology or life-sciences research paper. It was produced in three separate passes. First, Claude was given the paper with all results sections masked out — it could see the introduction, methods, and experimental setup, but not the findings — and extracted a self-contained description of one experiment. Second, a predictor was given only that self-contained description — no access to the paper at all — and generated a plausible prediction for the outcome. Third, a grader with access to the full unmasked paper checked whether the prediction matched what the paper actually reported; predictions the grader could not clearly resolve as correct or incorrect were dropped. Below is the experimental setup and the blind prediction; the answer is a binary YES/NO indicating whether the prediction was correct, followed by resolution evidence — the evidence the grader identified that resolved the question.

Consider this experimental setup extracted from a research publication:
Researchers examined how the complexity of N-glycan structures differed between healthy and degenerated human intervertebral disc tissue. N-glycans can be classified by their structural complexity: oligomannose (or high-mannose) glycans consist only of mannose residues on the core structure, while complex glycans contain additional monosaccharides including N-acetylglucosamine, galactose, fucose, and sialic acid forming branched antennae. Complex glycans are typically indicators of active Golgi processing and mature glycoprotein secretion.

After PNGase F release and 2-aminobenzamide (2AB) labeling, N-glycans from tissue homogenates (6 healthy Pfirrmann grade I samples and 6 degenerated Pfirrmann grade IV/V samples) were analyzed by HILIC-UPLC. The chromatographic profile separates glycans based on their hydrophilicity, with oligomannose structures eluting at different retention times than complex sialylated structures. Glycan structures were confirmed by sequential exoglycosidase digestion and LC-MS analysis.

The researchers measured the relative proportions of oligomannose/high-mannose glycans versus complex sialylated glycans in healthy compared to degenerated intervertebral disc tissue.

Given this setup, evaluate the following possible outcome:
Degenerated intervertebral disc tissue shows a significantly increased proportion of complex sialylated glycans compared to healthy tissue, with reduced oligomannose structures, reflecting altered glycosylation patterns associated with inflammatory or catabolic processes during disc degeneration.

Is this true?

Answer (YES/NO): YES